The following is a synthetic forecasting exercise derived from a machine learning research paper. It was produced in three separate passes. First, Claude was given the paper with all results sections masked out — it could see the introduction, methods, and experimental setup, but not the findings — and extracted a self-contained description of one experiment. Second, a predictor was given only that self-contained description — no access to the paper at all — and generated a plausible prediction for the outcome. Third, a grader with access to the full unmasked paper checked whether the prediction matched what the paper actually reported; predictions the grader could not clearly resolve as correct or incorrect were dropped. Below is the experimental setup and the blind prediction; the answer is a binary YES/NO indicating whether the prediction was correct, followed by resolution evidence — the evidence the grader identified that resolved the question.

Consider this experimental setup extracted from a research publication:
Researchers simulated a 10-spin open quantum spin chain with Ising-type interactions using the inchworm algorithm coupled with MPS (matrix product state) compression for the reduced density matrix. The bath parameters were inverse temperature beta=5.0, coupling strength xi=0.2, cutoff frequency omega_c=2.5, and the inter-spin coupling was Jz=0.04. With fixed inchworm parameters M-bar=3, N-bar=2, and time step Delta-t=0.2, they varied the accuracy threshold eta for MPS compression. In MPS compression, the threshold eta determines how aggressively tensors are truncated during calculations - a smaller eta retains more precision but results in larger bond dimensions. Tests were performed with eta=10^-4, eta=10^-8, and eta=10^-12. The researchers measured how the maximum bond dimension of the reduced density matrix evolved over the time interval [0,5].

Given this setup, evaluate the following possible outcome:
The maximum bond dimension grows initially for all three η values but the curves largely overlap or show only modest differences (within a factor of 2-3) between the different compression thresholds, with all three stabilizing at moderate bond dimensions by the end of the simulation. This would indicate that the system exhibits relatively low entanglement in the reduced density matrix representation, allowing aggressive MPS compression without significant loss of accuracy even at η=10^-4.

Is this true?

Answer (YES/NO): NO